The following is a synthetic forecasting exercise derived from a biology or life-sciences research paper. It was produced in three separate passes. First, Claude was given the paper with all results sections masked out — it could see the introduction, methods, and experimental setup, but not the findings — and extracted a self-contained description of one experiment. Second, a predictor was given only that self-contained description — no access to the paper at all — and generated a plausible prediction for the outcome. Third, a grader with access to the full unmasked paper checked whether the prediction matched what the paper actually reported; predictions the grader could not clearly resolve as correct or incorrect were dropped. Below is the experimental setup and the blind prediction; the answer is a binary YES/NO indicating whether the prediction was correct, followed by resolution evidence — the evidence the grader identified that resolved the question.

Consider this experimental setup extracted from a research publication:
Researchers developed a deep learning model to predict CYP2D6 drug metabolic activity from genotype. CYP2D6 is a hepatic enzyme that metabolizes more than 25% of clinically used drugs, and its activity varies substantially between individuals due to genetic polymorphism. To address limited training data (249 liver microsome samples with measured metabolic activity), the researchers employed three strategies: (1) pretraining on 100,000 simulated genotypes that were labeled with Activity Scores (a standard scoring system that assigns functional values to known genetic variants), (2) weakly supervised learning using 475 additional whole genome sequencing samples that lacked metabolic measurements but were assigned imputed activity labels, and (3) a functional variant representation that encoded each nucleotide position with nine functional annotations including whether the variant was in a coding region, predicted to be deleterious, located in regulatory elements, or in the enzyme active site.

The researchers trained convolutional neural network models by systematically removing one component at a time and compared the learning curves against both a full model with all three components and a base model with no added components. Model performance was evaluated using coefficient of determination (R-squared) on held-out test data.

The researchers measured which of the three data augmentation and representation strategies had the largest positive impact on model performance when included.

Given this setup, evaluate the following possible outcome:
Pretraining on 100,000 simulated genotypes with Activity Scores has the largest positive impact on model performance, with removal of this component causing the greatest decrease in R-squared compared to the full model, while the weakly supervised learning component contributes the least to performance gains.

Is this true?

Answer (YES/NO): NO